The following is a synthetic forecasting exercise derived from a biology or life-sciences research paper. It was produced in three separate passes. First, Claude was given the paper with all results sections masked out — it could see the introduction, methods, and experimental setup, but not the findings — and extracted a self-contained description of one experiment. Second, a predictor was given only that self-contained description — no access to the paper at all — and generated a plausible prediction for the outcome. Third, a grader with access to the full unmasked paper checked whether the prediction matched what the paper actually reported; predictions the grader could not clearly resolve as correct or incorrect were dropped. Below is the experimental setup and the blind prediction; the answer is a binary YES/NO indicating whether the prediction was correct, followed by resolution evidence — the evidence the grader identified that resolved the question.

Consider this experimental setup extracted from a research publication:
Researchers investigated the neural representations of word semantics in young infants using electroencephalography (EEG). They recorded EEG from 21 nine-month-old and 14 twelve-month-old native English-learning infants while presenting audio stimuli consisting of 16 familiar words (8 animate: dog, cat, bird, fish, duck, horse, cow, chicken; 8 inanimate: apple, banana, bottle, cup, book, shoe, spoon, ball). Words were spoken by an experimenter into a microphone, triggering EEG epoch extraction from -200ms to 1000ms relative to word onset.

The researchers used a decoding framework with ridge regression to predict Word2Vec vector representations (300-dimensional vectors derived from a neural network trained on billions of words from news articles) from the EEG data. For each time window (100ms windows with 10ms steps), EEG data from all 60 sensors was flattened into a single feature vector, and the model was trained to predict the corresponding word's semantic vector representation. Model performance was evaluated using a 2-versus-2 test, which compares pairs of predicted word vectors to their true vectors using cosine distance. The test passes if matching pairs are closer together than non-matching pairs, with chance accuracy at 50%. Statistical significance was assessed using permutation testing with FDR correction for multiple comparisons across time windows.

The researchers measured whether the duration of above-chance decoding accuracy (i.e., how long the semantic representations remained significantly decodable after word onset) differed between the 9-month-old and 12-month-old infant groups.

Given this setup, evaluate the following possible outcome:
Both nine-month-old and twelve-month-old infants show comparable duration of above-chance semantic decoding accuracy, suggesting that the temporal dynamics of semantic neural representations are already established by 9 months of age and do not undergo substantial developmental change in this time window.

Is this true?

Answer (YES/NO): NO